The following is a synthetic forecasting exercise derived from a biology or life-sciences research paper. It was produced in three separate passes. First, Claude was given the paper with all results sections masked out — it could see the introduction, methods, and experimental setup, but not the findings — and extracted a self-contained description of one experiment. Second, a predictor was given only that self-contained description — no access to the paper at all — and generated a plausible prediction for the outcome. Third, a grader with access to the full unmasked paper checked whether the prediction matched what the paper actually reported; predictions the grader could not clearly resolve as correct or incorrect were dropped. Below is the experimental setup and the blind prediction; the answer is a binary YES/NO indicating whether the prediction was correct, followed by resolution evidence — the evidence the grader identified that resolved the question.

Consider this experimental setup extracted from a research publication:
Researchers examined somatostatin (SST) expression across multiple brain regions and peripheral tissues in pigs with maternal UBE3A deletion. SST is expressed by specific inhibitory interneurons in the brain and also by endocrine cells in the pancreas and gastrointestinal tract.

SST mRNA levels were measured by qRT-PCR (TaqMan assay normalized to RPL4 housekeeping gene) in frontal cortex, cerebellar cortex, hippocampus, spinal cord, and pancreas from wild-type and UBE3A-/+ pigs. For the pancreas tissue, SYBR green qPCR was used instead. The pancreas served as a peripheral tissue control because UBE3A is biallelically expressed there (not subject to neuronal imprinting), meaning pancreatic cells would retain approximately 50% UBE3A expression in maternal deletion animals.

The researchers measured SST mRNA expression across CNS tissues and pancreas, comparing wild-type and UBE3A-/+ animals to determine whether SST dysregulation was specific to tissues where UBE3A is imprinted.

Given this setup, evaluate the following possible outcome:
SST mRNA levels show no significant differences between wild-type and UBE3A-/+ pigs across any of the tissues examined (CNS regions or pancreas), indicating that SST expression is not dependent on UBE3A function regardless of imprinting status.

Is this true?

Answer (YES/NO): NO